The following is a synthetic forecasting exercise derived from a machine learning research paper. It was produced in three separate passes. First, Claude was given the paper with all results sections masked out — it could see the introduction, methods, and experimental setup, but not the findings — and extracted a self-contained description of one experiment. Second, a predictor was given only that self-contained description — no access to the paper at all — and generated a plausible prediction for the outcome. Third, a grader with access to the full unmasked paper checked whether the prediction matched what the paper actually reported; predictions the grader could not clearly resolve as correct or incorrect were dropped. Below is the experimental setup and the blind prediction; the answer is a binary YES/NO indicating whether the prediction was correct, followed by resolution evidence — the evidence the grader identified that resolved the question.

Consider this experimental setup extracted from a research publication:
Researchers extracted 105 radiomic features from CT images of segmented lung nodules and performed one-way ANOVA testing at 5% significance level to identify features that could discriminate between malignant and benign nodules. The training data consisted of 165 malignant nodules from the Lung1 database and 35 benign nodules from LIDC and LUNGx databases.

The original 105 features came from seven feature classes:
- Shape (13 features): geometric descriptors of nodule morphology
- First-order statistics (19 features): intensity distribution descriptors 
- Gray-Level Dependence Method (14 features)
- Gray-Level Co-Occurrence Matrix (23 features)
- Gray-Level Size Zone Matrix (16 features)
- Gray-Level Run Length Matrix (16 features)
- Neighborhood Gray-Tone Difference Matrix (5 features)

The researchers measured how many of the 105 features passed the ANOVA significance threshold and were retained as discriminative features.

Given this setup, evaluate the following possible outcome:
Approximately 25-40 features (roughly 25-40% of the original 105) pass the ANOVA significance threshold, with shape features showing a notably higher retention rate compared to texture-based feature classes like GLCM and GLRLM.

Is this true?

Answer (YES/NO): NO